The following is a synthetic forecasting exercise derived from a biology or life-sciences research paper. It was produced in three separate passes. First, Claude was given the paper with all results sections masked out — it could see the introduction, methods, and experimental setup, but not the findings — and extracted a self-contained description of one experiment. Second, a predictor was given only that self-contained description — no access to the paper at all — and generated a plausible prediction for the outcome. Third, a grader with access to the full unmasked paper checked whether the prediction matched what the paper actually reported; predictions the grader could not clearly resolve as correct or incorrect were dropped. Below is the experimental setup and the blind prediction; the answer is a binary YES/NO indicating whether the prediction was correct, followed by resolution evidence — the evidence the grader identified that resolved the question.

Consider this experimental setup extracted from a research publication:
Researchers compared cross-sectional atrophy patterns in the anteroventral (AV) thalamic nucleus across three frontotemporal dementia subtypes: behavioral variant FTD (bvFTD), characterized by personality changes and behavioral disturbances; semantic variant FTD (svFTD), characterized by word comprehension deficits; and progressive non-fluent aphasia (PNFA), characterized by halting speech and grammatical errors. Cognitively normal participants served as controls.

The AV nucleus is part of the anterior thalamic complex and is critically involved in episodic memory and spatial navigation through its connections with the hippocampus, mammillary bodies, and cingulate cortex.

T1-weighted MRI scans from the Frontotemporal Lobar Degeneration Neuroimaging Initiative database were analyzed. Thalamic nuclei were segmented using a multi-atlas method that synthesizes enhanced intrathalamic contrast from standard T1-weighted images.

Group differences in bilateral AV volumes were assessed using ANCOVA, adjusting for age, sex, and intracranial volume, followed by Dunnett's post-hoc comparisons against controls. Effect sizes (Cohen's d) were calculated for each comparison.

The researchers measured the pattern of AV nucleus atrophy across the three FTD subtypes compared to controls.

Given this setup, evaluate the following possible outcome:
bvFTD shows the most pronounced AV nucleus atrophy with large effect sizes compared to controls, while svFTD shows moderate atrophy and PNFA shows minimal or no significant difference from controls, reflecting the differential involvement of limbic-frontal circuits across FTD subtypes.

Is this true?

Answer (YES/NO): YES